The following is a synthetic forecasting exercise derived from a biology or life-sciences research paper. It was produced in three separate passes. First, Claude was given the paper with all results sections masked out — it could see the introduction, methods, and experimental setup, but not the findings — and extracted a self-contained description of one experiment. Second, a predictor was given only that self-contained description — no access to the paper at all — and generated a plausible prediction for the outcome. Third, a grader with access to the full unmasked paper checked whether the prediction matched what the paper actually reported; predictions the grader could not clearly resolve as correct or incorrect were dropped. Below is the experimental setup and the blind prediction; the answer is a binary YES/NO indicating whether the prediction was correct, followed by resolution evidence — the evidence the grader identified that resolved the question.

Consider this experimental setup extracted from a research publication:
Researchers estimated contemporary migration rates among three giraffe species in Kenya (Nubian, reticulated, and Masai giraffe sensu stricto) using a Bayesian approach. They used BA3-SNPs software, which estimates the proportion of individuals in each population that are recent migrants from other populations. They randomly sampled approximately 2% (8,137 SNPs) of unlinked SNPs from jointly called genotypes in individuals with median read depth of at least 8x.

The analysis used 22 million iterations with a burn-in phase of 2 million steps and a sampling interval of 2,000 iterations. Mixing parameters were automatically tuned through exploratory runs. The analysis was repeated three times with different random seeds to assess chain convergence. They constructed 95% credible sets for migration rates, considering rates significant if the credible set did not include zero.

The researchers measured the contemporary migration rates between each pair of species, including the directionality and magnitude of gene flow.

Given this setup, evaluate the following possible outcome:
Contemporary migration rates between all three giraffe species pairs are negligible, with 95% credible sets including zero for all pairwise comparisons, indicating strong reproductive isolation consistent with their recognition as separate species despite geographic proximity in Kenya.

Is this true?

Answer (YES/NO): YES